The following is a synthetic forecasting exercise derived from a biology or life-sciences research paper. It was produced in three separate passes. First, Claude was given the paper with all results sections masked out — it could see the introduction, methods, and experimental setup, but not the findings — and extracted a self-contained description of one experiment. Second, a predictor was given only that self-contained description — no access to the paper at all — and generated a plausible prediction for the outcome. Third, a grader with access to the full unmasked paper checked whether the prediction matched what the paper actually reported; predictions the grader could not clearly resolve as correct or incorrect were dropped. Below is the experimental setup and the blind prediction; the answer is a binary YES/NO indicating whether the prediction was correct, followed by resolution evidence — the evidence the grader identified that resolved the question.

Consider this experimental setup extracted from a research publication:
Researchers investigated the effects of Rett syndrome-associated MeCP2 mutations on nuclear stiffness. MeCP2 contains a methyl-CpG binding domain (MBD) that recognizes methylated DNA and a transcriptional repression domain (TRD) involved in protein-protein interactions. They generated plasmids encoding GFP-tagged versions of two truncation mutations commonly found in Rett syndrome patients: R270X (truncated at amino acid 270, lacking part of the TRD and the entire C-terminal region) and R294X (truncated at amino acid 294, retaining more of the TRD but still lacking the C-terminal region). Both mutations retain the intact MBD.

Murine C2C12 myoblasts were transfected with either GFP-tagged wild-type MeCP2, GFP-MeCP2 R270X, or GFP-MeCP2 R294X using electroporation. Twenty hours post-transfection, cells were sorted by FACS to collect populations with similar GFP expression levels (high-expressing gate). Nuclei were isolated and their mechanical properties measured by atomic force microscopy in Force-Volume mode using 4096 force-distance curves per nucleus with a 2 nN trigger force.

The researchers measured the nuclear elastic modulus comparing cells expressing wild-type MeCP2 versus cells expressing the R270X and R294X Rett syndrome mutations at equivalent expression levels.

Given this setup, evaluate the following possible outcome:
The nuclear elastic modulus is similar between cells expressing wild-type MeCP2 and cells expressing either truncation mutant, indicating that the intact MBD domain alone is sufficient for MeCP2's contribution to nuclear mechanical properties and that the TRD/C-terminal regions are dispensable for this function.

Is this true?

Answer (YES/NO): YES